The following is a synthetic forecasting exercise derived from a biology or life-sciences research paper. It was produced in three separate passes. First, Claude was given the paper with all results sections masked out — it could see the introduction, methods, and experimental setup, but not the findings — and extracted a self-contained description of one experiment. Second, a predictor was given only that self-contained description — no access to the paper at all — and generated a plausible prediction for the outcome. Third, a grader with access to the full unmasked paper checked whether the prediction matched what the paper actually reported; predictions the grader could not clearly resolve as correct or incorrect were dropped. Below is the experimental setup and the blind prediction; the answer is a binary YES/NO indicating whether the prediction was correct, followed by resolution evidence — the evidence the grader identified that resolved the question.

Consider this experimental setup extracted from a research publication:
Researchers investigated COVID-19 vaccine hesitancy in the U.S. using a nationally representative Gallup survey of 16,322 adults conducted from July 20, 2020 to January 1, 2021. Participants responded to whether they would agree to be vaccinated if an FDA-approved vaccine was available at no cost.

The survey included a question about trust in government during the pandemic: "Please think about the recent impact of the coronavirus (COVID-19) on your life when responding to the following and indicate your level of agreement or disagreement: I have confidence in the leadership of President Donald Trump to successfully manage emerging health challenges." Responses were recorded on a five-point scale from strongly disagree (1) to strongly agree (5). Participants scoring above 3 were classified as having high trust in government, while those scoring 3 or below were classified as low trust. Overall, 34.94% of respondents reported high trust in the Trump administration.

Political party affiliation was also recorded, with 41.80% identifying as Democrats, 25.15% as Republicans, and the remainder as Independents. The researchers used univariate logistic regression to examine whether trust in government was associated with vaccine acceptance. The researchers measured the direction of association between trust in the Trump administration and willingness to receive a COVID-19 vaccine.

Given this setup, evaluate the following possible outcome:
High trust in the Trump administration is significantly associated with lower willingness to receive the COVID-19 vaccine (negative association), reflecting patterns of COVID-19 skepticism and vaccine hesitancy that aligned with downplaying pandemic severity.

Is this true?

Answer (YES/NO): YES